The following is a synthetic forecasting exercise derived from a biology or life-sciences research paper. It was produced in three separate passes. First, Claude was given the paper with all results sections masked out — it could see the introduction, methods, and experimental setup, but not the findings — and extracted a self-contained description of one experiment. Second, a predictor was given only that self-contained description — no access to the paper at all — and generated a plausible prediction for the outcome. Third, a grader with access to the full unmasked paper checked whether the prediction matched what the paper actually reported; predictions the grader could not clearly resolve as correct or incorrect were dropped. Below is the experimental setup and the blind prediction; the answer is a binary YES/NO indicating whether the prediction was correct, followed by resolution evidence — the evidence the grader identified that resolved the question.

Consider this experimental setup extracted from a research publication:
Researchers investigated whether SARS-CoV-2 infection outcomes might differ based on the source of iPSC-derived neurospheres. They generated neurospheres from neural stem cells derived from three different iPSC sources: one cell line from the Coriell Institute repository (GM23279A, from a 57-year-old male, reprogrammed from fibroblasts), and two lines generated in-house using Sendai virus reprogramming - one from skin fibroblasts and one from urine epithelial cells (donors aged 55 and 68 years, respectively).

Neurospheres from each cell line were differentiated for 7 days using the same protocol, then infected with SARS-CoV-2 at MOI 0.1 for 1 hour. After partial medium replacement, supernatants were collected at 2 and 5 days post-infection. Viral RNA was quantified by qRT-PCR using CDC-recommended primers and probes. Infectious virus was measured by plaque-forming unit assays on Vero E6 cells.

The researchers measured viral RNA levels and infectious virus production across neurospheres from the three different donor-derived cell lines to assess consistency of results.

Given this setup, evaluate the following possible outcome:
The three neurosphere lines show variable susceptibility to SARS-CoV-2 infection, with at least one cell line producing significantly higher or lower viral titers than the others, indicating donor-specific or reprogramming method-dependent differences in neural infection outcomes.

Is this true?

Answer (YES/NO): NO